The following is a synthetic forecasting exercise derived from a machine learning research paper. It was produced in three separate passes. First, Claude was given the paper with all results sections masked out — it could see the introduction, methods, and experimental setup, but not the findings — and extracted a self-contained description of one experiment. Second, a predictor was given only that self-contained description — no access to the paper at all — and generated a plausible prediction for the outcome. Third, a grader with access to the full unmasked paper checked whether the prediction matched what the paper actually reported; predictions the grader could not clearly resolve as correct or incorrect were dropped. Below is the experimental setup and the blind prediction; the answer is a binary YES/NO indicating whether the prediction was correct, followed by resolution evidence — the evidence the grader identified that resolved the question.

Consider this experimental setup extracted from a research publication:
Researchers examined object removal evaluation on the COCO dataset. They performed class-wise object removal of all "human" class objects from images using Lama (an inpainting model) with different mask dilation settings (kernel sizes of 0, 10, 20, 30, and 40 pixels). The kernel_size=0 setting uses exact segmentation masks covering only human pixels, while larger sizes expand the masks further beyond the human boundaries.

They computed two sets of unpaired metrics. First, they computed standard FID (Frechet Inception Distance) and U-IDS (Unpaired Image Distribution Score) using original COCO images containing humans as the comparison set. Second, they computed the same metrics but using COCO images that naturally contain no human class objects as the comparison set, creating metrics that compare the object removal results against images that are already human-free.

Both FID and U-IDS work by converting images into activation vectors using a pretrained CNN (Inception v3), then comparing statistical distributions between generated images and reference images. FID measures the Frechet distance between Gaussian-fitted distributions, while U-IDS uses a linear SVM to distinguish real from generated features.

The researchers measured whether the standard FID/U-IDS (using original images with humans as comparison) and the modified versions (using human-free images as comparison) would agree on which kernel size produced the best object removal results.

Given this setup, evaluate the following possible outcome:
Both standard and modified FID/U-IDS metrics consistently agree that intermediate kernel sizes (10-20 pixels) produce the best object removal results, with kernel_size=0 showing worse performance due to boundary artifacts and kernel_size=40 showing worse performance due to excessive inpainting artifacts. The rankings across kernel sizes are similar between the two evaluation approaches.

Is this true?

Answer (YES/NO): NO